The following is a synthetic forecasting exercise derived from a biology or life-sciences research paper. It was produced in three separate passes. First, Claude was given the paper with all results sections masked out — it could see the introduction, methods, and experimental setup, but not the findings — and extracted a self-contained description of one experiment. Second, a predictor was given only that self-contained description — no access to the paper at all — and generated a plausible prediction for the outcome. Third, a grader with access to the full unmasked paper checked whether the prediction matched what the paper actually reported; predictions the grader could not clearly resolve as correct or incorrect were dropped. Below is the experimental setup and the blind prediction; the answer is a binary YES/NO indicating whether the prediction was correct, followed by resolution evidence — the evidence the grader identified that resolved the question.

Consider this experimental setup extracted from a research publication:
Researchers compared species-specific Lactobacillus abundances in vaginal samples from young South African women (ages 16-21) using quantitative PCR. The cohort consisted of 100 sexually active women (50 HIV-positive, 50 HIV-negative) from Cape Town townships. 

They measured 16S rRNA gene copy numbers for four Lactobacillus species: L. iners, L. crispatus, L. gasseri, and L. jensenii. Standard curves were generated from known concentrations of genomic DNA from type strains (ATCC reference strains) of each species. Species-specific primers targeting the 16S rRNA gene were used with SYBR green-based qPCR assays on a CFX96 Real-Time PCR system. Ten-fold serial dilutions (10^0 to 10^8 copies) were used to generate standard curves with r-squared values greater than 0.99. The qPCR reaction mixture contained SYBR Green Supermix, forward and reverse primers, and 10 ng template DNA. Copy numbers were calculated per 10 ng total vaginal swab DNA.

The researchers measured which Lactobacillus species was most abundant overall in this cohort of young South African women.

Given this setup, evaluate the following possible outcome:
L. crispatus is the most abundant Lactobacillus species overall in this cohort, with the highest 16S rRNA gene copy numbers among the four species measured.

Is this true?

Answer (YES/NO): NO